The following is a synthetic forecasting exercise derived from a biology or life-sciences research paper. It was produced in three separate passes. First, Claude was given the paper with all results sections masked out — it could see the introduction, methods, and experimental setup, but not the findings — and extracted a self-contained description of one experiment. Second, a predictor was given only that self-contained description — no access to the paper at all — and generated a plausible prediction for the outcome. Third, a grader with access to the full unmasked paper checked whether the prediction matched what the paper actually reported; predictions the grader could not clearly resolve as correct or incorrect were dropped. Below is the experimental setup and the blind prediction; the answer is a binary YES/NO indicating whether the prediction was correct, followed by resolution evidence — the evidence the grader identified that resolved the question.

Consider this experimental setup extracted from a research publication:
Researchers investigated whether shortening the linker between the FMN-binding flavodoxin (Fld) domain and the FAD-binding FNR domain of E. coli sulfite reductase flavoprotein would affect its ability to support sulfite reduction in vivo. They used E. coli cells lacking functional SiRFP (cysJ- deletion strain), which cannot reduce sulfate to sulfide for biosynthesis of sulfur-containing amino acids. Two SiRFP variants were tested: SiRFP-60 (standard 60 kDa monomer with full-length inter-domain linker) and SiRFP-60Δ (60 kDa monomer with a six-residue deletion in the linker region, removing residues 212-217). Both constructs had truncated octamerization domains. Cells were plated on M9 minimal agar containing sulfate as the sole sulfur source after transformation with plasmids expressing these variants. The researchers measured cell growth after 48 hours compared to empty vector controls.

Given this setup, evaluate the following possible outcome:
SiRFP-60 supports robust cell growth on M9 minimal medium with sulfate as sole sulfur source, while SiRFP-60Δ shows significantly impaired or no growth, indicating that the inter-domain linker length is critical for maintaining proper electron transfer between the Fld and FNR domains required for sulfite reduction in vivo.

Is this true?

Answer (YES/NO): NO